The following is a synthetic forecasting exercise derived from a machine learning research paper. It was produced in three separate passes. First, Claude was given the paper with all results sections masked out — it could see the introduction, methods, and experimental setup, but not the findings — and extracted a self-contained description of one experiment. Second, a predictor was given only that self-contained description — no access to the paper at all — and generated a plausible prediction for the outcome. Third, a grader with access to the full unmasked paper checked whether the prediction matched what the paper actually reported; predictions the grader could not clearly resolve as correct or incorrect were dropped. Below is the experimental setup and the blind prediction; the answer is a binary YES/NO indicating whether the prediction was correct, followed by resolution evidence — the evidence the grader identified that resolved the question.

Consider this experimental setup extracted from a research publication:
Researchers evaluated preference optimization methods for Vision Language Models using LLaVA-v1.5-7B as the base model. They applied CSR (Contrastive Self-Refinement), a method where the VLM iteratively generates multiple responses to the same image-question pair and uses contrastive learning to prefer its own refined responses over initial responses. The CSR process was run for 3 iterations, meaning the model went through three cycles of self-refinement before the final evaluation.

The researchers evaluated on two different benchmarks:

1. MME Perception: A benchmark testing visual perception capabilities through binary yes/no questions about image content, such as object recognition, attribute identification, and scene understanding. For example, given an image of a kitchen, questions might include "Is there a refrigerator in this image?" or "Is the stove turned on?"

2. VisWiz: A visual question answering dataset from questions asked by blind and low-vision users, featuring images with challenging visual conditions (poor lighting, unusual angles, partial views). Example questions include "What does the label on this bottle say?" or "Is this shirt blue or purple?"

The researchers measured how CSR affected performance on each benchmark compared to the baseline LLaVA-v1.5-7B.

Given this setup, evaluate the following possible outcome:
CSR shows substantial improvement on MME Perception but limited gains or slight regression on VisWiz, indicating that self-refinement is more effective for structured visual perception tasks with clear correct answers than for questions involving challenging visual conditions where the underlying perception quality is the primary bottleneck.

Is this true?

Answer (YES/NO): YES